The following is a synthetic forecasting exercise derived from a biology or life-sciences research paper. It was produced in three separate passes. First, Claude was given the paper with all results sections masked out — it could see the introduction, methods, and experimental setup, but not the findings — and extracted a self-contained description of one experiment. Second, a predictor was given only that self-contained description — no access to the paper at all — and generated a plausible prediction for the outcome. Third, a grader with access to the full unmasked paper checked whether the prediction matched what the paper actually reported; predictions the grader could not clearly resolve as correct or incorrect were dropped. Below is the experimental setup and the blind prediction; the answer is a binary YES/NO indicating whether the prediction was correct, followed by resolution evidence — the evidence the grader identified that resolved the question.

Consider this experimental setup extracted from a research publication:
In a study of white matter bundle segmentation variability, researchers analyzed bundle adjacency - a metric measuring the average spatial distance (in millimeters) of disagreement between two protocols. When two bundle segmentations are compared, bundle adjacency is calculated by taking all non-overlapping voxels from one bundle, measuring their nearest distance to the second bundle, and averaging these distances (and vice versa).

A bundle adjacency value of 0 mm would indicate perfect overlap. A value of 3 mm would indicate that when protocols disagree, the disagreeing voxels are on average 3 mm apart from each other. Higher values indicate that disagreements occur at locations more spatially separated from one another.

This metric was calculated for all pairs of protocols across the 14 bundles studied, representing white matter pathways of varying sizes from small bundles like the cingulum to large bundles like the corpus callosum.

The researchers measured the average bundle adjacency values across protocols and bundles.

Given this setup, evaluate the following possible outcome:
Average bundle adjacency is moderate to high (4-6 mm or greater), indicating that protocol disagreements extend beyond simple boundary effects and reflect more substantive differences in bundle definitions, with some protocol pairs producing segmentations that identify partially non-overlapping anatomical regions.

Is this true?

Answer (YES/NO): YES